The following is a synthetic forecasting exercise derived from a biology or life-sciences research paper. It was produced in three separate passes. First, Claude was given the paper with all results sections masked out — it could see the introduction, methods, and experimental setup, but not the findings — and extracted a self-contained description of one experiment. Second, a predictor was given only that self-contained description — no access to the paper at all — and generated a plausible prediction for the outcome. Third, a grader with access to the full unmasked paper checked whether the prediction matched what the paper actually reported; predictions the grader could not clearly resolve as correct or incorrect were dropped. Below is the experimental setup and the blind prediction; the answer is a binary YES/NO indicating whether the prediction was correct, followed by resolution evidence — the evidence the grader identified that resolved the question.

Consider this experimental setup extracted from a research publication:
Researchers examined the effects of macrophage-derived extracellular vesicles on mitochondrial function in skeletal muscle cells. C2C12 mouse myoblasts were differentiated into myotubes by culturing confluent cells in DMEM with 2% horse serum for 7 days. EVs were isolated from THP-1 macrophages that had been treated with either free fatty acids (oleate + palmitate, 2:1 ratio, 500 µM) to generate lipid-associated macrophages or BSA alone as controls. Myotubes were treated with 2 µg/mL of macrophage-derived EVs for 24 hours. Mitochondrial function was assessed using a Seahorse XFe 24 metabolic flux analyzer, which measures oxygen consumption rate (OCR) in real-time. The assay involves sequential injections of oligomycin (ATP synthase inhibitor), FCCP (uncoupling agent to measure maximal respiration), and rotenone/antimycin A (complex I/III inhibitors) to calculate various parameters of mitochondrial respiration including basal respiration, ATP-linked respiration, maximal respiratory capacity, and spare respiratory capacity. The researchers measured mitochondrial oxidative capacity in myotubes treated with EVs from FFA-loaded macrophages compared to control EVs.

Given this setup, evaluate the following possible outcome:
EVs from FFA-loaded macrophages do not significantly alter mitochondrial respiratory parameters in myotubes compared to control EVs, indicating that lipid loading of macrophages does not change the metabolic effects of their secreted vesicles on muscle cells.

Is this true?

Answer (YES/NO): NO